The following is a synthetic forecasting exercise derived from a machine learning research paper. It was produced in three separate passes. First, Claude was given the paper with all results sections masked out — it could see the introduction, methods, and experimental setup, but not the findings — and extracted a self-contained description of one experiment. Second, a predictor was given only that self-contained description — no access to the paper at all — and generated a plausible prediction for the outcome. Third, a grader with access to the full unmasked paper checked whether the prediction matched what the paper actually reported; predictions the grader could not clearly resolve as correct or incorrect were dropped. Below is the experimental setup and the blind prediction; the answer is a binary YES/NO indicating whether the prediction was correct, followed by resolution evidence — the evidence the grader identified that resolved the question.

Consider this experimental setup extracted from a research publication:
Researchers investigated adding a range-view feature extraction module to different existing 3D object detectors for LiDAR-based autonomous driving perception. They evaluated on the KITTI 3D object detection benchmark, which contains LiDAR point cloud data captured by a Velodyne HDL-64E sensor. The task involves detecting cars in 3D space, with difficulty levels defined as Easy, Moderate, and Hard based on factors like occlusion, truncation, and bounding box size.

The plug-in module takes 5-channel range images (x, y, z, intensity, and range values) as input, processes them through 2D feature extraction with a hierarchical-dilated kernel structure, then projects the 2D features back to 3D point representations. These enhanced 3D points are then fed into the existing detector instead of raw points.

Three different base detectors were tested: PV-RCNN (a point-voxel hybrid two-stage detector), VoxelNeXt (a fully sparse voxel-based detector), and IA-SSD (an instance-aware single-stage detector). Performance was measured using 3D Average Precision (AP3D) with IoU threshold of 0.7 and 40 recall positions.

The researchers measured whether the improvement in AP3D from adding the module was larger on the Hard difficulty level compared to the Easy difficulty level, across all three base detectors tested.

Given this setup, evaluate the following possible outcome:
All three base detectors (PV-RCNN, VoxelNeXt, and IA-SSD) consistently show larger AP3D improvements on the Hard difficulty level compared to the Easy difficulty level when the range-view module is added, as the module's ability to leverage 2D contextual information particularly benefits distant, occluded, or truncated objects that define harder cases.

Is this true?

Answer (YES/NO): NO